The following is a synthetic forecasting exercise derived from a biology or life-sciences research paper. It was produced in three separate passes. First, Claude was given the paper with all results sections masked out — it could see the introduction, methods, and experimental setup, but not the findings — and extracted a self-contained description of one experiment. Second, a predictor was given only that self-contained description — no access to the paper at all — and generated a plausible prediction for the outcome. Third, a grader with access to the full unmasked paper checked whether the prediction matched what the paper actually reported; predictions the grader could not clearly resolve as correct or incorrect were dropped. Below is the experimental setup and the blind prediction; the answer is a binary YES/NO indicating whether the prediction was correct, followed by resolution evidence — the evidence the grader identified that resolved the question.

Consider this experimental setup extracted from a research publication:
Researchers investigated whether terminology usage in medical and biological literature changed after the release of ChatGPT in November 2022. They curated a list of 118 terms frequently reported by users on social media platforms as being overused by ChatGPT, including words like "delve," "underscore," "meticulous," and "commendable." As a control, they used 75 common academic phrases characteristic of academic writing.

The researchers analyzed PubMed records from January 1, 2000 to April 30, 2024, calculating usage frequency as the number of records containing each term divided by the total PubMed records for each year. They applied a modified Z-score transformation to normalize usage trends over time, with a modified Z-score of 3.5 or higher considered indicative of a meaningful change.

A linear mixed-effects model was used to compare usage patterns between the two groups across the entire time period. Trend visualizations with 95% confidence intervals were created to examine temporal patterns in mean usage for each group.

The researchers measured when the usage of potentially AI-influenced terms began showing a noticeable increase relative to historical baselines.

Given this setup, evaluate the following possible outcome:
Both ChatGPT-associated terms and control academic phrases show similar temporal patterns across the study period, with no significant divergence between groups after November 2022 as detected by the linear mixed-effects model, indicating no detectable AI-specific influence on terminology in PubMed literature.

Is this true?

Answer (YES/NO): NO